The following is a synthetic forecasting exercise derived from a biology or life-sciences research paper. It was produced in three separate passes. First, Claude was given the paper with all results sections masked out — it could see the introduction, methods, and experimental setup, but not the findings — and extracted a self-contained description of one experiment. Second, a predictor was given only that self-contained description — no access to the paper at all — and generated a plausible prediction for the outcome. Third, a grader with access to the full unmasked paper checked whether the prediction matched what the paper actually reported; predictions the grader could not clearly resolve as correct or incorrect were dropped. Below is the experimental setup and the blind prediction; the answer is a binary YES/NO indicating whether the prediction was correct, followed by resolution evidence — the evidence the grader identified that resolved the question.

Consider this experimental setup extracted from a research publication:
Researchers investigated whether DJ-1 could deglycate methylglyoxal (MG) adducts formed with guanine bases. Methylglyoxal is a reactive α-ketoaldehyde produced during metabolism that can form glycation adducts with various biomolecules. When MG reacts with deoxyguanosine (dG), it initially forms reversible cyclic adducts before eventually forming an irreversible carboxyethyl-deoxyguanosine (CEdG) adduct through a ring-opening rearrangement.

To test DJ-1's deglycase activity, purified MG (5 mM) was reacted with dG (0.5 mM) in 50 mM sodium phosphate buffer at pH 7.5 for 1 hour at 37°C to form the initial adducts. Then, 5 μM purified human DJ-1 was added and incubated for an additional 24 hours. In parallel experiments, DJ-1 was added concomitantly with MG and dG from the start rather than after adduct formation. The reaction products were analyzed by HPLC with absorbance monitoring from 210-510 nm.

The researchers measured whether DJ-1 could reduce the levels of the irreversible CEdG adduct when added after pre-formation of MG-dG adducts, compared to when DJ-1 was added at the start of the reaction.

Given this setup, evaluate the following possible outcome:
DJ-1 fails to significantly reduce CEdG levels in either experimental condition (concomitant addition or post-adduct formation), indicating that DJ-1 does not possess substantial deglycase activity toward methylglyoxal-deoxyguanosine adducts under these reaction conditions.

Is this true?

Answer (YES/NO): NO